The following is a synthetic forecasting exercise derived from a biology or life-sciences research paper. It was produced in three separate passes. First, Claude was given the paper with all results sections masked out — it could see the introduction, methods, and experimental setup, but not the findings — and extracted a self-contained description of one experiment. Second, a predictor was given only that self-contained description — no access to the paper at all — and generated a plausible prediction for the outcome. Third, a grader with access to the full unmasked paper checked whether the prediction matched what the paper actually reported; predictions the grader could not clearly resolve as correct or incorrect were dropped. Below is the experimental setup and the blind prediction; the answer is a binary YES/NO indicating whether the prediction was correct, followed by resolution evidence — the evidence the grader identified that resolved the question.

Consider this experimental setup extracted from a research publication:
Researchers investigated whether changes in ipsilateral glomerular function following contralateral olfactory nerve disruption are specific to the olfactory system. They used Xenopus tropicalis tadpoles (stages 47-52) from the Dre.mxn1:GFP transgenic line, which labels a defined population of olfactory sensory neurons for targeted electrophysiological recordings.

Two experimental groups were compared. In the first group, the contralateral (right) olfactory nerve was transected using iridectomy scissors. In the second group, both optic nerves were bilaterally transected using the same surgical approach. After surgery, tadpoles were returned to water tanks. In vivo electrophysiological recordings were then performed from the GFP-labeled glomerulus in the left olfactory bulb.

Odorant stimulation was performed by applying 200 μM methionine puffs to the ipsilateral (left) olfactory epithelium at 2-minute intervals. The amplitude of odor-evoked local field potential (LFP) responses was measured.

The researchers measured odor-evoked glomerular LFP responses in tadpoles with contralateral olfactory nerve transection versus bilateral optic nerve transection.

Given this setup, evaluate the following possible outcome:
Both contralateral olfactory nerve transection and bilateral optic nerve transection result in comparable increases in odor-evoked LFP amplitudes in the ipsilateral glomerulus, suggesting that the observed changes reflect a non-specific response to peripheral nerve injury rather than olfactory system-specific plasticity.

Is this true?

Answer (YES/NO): NO